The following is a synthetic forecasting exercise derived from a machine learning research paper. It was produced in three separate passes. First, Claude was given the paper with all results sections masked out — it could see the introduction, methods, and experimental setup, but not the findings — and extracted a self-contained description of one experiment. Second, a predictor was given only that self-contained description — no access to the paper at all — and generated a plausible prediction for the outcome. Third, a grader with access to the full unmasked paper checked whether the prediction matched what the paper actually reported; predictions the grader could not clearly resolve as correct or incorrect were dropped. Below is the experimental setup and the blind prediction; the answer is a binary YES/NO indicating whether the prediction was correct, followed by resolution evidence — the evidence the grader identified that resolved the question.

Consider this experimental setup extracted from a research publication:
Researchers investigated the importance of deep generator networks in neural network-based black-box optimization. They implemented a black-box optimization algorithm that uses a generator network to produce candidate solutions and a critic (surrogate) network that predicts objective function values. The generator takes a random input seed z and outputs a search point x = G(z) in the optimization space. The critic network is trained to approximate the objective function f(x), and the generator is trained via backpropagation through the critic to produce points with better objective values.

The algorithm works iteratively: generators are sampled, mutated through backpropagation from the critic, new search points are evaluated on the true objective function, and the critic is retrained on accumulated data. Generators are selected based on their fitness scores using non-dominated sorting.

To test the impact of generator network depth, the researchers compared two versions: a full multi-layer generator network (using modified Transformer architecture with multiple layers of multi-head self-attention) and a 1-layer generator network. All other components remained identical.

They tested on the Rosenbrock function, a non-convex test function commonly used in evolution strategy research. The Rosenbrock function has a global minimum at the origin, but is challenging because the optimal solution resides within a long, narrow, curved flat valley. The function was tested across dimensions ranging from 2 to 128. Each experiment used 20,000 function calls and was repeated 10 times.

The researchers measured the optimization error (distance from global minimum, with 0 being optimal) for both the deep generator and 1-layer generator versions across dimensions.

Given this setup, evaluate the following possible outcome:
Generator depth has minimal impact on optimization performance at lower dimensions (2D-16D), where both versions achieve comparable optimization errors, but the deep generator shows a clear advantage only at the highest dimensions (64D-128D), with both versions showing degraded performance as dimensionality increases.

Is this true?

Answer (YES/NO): NO